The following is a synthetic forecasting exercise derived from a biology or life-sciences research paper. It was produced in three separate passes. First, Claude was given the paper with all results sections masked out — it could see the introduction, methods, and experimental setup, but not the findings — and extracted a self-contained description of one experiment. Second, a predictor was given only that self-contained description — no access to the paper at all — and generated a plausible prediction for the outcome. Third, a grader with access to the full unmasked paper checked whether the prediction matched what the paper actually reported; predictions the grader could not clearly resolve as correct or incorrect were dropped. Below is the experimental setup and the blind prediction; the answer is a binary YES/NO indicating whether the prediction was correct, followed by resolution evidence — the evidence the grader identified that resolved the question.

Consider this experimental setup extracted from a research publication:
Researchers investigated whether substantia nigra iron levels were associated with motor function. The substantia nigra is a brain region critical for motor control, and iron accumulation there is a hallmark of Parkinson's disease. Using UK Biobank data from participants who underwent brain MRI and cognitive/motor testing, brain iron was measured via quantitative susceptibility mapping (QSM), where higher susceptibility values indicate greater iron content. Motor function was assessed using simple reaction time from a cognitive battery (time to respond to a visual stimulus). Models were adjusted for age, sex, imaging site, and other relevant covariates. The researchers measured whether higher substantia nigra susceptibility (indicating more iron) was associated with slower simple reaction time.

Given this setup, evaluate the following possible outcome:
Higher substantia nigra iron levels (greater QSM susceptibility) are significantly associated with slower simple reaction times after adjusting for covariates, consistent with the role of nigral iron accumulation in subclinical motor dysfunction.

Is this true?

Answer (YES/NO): YES